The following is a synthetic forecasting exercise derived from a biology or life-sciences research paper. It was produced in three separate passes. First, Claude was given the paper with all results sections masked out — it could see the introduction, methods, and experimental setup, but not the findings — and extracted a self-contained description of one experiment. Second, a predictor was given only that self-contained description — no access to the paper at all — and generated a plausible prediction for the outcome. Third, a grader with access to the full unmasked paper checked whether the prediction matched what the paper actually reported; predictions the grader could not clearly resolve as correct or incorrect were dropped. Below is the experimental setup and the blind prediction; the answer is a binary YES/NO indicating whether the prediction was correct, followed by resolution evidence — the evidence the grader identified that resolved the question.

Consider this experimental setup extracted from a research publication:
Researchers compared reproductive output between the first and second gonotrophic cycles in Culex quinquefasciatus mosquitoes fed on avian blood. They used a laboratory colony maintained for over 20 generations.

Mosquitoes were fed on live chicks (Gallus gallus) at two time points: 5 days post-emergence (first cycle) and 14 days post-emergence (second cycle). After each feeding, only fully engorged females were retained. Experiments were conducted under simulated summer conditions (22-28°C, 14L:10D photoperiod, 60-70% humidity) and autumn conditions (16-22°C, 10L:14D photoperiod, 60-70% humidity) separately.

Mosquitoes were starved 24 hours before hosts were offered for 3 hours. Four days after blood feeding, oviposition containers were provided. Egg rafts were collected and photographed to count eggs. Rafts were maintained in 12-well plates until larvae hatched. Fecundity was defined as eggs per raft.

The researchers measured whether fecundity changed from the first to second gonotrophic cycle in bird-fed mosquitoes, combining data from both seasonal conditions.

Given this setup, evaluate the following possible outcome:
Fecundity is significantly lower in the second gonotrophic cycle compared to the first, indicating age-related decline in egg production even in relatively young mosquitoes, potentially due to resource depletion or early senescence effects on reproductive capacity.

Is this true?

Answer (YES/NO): NO